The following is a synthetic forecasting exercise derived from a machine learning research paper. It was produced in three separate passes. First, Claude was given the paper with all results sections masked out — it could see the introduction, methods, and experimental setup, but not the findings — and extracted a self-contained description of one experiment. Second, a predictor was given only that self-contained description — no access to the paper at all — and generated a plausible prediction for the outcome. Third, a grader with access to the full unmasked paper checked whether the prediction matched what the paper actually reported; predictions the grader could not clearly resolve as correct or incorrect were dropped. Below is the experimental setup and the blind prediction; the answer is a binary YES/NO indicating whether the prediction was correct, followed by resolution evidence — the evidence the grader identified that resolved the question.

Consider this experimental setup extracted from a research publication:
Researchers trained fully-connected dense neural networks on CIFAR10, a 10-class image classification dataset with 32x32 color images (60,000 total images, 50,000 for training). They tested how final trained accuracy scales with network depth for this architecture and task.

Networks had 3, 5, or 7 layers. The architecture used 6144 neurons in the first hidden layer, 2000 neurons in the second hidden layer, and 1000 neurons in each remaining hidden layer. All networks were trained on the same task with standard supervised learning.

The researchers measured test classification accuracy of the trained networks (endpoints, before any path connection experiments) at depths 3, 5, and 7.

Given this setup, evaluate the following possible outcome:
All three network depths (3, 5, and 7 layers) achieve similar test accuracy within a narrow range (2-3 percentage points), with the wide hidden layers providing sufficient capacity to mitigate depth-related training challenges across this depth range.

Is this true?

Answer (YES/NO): YES